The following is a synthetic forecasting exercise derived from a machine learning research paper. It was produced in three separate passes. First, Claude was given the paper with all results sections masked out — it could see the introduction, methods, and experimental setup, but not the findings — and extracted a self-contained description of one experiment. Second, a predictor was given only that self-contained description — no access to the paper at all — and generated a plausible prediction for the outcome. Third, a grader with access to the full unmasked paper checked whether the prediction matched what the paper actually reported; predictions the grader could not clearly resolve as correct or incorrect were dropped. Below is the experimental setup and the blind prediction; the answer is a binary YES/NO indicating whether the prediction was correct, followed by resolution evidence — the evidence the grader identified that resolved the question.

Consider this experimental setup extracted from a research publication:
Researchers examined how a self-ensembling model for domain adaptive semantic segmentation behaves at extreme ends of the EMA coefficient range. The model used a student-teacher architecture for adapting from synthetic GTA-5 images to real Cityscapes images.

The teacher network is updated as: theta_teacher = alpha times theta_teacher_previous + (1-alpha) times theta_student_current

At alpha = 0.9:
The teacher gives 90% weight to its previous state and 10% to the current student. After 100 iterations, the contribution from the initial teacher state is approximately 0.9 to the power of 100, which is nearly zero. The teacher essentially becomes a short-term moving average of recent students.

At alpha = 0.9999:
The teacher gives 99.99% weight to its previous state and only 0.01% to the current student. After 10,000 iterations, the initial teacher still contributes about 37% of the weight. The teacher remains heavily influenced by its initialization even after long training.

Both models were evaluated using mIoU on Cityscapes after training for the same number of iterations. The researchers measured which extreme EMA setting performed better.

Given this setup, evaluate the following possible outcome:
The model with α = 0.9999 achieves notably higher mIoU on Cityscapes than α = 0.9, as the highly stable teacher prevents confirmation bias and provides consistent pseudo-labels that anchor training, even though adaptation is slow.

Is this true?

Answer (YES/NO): NO